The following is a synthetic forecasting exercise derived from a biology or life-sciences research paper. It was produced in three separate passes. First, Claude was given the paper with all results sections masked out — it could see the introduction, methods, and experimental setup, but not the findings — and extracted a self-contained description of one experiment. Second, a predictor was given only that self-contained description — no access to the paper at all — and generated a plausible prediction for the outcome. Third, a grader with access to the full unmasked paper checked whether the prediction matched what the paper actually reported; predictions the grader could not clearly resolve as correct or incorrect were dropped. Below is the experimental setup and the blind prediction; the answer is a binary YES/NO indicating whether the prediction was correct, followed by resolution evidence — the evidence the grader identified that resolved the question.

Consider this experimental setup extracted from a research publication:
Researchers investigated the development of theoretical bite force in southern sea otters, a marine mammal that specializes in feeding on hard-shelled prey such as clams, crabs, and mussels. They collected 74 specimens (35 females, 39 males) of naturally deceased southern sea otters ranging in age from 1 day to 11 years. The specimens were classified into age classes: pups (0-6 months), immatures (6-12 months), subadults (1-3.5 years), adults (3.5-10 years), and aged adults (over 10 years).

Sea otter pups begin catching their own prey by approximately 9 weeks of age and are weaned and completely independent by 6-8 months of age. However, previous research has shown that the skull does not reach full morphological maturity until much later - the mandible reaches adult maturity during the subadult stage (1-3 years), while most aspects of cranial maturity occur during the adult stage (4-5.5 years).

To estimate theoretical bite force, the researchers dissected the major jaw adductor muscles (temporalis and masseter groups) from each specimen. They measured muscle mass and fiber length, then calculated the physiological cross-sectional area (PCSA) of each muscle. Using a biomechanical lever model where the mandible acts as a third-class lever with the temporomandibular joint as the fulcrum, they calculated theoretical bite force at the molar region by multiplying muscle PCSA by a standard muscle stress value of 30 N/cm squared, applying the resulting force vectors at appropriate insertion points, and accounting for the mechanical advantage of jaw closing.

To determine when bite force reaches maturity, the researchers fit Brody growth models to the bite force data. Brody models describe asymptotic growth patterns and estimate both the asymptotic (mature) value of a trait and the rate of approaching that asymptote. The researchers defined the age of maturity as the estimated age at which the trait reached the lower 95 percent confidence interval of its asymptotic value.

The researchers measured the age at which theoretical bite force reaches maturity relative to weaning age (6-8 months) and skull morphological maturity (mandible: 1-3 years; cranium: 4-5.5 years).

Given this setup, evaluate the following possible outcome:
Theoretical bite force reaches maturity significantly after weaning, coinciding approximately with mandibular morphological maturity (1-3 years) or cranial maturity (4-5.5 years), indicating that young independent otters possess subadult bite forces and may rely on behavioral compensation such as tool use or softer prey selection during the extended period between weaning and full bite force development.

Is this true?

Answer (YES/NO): YES